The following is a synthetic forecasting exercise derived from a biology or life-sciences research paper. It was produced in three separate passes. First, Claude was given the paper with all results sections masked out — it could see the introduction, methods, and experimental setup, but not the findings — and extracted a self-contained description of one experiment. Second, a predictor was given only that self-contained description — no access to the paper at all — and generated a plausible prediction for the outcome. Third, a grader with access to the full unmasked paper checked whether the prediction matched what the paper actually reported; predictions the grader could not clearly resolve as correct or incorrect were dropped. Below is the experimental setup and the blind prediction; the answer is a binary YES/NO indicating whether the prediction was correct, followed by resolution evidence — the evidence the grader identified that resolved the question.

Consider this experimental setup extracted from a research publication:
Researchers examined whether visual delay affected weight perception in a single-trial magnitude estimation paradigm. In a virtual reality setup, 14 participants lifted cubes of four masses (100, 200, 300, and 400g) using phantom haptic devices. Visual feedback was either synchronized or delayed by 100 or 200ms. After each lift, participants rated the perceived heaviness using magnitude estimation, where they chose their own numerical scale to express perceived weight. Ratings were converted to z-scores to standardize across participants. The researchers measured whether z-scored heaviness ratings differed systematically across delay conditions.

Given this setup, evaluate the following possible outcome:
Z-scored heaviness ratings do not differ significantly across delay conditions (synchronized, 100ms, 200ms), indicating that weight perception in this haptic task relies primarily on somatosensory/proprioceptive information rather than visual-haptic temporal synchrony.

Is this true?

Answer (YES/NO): NO